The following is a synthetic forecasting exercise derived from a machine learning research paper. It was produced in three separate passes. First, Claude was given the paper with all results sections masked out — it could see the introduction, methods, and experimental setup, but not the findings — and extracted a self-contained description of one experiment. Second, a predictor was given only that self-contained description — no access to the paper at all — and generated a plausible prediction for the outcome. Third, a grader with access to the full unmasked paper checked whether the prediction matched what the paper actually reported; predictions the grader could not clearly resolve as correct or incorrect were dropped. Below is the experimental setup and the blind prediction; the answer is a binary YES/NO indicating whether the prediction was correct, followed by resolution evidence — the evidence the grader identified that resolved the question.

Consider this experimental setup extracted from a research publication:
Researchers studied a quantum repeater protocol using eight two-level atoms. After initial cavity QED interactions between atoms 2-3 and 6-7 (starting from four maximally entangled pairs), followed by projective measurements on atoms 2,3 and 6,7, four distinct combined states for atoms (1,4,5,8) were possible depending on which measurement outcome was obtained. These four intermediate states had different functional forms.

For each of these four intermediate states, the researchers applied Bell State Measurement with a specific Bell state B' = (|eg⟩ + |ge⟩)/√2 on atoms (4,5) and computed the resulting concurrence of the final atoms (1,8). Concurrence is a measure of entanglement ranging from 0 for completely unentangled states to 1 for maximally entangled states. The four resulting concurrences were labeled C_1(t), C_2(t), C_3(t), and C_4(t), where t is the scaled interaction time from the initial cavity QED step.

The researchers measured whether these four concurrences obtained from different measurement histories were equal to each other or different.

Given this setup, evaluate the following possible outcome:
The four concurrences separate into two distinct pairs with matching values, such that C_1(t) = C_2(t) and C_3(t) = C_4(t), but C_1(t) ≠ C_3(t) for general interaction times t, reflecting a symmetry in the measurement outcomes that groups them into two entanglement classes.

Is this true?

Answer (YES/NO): NO